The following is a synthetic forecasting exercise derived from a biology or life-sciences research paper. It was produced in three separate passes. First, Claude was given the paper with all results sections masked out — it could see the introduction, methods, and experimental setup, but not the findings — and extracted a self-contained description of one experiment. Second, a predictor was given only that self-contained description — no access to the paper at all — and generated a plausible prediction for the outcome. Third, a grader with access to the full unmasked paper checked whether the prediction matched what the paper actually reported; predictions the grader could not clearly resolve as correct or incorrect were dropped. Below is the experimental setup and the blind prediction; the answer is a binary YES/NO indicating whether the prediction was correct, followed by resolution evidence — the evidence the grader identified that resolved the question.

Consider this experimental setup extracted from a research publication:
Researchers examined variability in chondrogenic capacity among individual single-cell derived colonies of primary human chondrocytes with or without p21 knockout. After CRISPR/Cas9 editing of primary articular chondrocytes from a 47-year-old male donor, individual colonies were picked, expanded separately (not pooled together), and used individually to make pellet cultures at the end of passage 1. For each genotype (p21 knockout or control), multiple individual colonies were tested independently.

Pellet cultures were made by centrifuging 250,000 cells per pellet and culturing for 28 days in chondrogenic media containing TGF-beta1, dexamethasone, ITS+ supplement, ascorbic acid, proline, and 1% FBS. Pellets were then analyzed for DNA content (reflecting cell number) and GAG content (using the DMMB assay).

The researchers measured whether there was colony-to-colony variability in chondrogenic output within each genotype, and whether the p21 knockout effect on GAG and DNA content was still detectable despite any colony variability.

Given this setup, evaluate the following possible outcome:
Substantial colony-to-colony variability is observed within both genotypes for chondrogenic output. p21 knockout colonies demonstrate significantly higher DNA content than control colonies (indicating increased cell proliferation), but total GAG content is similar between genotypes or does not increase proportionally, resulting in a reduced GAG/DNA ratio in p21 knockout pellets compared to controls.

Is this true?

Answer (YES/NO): NO